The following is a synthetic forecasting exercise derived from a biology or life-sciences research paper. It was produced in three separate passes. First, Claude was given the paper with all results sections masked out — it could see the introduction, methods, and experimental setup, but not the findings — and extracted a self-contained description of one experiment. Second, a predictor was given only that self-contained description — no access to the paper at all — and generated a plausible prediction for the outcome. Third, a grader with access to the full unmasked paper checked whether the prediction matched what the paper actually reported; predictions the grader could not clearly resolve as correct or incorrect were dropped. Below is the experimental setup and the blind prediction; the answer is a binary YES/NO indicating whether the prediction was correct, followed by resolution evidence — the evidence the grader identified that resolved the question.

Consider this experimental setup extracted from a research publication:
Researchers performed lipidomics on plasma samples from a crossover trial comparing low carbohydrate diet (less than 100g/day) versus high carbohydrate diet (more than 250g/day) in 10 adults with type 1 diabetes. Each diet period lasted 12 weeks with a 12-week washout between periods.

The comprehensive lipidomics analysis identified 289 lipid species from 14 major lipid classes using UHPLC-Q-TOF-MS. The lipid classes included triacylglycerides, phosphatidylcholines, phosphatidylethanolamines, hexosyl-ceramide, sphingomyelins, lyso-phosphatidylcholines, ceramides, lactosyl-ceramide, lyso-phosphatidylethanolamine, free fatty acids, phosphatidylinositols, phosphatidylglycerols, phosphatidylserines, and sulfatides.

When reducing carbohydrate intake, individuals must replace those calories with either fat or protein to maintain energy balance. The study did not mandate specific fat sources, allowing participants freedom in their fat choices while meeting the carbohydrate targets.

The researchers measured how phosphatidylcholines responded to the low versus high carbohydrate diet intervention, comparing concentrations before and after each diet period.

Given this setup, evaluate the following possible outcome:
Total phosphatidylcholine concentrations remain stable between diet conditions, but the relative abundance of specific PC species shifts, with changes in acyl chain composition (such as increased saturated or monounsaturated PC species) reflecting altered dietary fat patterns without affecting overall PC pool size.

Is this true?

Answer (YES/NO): NO